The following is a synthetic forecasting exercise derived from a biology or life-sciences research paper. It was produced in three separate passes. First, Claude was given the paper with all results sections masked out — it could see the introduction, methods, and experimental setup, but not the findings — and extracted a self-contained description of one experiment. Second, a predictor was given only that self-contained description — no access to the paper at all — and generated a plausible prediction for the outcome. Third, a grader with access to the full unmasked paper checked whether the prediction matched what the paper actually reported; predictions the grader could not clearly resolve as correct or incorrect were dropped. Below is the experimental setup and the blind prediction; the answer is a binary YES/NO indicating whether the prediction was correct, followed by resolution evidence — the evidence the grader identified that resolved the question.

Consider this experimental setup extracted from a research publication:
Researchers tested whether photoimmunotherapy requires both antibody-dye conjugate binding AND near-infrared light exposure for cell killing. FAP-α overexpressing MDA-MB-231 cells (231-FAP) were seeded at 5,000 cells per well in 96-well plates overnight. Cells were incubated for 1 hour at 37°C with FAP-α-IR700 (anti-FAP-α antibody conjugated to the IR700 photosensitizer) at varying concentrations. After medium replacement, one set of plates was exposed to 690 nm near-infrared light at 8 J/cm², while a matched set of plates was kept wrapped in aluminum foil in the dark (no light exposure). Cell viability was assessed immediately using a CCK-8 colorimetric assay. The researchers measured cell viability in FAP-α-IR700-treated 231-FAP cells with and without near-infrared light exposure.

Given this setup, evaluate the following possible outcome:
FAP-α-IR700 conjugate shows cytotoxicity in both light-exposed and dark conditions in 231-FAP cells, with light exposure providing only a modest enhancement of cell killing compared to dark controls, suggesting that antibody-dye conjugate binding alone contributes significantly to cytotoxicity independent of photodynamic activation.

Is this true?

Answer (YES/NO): NO